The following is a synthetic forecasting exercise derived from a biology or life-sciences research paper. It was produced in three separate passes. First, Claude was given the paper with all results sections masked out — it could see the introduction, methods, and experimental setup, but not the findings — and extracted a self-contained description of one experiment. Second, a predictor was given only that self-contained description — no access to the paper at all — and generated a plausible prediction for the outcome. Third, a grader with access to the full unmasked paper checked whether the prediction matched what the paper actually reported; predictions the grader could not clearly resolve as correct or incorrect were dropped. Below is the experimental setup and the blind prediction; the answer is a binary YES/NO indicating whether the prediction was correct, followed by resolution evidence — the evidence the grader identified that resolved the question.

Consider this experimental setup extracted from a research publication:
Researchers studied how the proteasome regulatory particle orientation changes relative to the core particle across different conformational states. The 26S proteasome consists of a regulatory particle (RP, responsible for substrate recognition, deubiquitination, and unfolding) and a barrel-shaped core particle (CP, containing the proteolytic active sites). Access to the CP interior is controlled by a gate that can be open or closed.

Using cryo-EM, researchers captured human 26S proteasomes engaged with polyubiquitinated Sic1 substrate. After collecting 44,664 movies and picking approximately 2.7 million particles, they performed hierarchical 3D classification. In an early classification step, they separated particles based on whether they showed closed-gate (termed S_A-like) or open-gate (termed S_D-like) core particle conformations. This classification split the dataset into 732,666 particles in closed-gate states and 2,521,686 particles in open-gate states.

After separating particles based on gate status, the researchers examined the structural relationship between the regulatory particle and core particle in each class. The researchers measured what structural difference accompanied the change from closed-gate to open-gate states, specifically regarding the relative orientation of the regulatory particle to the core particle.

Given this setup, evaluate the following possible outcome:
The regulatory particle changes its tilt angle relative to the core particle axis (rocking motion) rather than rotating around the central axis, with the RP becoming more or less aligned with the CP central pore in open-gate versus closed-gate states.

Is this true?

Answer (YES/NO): NO